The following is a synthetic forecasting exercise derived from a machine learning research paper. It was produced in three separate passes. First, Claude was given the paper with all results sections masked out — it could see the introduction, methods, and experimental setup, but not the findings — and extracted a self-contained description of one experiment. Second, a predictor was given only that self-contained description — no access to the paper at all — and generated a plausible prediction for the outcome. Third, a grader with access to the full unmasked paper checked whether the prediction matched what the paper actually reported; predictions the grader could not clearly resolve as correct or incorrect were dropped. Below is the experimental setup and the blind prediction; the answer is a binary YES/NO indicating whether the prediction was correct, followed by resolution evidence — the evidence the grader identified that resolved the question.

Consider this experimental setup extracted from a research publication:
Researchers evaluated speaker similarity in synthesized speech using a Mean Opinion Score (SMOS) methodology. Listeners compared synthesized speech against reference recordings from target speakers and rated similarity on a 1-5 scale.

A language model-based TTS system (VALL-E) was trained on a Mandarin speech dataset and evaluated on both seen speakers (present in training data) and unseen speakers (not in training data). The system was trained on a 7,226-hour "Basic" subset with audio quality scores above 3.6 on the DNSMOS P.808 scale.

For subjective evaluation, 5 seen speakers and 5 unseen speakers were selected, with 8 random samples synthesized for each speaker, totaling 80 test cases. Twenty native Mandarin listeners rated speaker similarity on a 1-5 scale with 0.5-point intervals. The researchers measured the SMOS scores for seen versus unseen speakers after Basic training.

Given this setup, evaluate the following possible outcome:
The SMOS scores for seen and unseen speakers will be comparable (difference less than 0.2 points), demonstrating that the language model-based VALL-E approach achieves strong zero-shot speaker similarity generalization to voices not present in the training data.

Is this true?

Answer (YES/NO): NO